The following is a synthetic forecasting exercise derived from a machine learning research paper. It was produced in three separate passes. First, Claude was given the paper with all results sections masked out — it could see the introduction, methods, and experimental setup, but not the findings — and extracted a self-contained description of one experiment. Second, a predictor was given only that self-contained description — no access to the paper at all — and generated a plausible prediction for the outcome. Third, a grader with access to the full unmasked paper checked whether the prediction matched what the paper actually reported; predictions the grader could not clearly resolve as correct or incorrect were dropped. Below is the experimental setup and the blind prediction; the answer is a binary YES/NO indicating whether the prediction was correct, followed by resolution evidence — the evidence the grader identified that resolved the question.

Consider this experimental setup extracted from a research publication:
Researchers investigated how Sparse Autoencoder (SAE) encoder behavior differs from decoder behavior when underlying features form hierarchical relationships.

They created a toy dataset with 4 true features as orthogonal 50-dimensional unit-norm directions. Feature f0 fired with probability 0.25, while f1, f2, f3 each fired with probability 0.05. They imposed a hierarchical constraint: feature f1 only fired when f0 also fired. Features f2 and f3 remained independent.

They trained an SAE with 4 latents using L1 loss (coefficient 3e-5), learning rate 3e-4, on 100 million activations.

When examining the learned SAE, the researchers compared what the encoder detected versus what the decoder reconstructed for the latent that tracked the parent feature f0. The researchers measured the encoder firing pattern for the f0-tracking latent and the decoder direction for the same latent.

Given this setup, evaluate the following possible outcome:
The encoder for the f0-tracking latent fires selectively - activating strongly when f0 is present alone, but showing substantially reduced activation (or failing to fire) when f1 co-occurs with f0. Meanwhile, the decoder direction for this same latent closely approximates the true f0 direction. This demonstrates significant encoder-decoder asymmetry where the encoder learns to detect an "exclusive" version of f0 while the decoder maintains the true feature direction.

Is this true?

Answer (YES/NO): YES